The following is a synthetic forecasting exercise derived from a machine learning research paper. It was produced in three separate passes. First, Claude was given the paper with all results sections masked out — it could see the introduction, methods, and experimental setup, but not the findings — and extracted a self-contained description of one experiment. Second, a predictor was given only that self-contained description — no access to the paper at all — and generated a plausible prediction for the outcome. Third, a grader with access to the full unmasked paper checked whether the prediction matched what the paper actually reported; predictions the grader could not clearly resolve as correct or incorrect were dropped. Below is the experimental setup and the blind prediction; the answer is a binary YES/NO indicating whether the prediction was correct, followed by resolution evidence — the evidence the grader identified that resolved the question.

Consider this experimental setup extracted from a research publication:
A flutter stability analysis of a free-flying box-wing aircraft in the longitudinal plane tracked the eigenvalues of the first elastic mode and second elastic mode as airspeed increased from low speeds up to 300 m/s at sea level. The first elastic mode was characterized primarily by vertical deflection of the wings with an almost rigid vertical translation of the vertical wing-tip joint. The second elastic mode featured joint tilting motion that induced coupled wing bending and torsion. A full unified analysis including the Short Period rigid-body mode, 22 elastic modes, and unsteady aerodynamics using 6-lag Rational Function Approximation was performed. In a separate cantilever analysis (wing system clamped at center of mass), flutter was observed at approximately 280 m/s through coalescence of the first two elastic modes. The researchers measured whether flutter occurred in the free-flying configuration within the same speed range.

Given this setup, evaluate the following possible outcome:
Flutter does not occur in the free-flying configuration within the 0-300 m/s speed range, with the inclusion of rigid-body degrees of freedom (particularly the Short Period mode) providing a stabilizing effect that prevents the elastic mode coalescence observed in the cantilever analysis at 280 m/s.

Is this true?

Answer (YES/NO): YES